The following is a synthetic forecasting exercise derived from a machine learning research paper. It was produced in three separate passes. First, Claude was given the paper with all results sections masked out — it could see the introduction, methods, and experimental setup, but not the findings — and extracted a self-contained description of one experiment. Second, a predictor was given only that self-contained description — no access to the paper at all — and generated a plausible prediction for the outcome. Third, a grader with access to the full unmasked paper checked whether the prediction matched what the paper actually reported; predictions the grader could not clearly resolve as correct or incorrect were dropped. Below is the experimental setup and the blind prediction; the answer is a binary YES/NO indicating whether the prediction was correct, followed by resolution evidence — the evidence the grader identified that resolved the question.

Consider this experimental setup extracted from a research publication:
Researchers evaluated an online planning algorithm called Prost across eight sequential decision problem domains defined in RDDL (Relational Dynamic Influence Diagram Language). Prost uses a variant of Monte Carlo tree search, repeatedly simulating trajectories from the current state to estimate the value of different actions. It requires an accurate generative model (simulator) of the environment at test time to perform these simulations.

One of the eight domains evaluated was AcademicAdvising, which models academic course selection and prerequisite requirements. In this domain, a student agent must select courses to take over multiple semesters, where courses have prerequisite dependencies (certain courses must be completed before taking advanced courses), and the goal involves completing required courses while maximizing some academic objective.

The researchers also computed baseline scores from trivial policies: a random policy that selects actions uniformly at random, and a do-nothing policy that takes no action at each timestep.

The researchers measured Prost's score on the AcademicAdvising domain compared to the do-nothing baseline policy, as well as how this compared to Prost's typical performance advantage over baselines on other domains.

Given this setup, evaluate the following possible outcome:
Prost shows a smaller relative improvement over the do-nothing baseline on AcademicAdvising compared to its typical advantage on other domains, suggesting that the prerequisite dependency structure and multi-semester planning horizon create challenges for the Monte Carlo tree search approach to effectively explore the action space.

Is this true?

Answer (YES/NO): YES